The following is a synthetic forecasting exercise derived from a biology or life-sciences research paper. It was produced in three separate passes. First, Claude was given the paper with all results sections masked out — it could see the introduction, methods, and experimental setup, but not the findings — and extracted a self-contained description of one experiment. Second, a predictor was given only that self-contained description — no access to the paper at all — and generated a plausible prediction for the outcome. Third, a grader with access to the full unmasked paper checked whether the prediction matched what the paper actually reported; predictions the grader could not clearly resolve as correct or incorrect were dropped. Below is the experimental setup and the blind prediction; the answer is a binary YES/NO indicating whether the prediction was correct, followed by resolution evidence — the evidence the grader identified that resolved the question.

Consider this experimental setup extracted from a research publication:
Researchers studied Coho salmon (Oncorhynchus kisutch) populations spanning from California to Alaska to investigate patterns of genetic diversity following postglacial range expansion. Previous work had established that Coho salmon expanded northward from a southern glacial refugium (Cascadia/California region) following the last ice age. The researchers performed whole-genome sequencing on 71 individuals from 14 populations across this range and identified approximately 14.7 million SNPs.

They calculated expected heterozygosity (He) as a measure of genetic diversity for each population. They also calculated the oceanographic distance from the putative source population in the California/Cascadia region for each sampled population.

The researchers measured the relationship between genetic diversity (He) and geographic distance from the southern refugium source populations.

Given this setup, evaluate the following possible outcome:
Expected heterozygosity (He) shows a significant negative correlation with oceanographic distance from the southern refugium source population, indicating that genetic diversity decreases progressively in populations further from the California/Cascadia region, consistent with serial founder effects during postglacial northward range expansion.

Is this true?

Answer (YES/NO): YES